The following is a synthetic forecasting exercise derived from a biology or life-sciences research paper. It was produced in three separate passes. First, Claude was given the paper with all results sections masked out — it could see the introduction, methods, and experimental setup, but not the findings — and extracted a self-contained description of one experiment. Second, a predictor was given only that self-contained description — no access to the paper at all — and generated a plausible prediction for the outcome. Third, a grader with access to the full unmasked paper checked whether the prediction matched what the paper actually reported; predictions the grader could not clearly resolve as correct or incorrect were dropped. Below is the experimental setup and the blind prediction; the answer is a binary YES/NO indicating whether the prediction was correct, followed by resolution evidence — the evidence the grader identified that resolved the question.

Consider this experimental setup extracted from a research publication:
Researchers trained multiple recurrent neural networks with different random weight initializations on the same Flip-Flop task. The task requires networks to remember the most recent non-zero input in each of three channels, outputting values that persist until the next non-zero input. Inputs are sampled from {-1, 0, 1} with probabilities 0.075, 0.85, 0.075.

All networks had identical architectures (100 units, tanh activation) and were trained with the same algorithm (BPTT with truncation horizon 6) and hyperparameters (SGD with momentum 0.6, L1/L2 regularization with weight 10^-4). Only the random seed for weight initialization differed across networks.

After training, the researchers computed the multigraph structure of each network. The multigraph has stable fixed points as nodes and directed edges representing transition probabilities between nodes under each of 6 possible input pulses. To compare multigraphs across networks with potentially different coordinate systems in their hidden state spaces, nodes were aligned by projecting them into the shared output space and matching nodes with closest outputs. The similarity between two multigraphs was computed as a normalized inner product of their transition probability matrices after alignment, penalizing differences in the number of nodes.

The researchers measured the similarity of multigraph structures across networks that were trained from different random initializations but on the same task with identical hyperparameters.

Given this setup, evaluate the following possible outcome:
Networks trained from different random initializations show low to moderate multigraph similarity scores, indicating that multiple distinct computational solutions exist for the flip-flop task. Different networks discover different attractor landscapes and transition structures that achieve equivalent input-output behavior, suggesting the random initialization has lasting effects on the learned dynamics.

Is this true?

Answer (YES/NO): NO